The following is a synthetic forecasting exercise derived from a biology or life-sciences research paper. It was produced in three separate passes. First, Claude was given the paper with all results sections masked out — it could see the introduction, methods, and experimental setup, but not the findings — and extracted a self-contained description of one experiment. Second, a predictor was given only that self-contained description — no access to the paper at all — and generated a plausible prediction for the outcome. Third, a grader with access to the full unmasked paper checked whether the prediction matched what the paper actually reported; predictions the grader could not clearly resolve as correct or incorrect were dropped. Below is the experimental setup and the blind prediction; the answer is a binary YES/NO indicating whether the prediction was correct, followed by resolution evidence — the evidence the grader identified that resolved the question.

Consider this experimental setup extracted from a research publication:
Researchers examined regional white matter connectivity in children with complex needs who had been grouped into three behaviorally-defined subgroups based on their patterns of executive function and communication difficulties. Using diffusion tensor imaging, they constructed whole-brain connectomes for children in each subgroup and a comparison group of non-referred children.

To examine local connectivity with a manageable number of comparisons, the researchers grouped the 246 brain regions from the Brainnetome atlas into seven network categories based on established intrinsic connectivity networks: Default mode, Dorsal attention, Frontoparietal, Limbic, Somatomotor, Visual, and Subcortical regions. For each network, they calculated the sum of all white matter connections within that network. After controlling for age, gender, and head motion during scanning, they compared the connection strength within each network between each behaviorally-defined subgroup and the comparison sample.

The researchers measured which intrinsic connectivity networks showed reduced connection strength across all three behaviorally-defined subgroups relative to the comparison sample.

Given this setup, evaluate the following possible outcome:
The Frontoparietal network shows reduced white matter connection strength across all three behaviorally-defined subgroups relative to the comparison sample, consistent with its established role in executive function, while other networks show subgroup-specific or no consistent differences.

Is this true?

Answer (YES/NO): NO